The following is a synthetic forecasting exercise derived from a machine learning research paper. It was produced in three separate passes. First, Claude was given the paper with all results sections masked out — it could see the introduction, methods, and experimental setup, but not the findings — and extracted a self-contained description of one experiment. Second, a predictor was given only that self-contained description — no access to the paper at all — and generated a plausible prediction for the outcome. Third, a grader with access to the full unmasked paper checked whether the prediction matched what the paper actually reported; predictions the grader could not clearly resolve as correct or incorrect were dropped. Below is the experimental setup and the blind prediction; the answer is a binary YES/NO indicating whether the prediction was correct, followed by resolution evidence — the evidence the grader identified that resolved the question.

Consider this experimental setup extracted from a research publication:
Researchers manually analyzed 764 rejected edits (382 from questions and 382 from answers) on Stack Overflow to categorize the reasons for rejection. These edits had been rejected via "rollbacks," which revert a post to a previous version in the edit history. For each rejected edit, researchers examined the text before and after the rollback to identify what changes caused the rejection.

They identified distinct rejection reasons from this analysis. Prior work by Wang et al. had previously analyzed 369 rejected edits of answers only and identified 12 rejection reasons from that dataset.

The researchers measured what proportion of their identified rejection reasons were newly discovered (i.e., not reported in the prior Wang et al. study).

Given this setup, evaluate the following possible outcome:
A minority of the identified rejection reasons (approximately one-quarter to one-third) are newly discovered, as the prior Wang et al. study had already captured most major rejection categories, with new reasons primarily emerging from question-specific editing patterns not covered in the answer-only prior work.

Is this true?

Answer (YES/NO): NO